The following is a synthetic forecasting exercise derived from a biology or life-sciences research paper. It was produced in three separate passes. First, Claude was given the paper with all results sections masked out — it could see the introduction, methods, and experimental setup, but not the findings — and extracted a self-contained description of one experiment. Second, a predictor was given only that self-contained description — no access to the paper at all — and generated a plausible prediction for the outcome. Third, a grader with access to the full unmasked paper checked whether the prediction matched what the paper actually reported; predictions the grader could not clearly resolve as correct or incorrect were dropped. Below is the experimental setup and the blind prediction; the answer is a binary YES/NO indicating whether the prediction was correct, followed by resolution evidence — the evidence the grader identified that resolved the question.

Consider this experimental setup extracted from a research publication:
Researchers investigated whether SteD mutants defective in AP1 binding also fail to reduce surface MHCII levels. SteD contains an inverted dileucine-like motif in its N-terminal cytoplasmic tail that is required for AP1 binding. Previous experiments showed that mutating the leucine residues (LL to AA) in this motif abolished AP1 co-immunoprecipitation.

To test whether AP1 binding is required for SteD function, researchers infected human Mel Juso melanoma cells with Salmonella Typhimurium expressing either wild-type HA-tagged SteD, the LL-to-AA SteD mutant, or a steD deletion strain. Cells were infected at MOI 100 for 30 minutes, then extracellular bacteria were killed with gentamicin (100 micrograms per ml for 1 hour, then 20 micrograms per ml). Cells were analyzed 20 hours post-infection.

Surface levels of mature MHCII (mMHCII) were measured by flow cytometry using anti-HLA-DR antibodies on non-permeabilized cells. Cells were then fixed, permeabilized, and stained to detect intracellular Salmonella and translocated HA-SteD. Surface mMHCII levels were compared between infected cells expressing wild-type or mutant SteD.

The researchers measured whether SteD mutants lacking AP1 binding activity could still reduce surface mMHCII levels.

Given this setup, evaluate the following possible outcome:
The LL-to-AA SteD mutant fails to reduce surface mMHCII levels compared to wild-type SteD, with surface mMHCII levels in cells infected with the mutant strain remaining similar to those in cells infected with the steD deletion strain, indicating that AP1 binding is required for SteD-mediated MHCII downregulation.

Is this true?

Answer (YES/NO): NO